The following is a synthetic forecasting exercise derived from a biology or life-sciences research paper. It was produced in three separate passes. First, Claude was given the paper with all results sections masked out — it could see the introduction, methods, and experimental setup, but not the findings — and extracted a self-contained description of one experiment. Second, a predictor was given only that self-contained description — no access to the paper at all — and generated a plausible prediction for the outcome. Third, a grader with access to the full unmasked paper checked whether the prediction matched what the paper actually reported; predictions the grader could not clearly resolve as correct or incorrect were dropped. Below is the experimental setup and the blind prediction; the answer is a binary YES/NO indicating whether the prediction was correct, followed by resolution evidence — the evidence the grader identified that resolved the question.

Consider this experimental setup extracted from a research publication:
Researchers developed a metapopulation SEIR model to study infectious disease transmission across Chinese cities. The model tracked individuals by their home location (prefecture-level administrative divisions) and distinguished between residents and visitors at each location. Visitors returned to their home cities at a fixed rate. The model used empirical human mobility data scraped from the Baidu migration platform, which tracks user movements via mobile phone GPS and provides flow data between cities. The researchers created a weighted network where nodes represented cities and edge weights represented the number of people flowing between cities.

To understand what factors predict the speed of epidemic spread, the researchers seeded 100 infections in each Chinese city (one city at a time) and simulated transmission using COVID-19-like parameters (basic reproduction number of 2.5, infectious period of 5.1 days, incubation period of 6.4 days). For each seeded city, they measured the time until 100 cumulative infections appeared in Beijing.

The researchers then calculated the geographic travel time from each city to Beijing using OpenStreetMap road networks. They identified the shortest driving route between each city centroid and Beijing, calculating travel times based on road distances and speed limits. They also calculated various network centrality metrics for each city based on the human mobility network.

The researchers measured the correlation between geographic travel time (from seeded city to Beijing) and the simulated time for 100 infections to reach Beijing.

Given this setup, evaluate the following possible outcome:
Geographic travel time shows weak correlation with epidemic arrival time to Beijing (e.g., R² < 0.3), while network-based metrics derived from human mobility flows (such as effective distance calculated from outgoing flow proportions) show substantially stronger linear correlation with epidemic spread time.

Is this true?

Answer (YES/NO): NO